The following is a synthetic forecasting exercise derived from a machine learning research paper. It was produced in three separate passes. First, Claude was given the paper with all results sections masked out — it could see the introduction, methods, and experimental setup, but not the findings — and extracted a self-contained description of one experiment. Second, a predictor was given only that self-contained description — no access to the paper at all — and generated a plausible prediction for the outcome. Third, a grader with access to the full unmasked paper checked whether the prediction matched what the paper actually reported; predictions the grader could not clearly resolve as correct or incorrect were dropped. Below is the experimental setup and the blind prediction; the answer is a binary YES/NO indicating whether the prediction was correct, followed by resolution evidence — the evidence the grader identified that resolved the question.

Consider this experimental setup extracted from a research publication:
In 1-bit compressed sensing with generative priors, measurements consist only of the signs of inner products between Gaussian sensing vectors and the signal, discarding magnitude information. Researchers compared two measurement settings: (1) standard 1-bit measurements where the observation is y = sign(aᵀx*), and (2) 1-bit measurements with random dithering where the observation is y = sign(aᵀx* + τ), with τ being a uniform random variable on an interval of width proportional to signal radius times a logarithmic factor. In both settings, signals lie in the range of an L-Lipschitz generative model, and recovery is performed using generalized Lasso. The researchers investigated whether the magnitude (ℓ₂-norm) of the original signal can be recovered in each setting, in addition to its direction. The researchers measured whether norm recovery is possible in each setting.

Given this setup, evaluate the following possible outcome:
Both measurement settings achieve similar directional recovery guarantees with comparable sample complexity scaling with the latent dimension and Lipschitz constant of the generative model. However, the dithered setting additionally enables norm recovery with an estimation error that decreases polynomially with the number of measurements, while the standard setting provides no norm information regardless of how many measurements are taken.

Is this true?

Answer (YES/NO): YES